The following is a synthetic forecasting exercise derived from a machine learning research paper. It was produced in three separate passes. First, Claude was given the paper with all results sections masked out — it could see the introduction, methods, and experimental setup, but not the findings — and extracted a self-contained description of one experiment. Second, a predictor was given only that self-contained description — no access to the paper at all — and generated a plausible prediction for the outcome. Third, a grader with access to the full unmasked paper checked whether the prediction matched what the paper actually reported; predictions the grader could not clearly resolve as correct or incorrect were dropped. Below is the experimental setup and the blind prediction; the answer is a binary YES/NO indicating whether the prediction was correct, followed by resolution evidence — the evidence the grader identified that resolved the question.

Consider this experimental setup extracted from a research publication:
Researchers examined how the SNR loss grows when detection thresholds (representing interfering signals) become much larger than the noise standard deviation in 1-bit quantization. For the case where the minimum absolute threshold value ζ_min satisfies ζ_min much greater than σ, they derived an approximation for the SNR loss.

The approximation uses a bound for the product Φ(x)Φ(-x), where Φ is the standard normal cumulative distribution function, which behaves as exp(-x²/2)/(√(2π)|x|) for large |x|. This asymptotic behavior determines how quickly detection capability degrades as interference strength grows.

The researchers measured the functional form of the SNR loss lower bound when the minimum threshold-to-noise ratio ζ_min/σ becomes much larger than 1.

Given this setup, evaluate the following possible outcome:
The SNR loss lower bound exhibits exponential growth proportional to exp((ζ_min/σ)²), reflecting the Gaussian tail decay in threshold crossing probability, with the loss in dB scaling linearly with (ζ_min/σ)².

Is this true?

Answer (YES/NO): YES